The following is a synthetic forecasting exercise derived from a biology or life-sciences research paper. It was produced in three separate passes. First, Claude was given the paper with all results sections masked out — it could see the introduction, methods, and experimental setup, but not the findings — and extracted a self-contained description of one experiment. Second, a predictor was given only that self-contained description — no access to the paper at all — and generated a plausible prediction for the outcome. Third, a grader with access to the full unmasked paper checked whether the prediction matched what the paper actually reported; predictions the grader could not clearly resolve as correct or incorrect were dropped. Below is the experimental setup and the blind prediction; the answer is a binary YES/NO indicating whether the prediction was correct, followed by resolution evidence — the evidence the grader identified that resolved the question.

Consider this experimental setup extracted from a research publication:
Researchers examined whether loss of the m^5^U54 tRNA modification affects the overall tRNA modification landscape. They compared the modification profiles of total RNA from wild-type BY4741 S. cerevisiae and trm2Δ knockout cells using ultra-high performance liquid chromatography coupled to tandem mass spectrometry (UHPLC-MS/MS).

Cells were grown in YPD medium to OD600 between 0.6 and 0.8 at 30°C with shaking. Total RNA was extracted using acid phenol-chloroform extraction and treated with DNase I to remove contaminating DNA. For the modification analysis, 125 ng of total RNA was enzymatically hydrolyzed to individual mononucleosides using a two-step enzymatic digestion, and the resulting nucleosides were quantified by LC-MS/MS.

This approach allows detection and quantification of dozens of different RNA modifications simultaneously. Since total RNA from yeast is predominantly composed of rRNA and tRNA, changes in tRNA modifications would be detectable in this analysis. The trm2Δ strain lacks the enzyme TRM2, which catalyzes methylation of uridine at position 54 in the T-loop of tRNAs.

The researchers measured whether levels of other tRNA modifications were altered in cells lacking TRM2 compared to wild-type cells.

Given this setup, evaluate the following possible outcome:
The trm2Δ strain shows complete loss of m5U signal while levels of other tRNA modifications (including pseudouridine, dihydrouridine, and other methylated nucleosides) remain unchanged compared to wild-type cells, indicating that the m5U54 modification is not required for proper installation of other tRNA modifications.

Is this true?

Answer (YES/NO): NO